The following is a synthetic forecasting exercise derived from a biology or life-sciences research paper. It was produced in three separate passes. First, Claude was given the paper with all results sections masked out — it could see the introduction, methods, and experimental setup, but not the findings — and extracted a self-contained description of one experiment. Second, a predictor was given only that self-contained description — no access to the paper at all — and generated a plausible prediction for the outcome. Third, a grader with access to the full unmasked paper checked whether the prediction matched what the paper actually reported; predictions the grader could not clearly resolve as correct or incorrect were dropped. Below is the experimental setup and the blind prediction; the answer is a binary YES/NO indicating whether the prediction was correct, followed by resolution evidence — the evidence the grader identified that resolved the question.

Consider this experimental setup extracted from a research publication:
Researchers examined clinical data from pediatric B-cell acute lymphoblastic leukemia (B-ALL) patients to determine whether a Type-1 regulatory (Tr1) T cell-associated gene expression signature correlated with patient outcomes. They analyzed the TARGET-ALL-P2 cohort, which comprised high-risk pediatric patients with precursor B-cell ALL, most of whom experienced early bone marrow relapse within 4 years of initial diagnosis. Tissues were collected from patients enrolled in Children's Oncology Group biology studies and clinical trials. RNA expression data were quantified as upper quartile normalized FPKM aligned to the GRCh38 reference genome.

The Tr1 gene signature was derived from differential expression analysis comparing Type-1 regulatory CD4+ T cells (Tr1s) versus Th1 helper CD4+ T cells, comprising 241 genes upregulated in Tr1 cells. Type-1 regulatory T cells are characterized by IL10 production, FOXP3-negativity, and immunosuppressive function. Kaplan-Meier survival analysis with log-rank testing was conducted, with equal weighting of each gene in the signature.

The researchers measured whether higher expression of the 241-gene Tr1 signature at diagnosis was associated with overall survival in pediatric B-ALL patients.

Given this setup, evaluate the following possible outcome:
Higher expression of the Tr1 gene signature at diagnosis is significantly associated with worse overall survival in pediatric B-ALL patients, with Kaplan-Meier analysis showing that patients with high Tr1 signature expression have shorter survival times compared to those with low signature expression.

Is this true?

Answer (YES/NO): YES